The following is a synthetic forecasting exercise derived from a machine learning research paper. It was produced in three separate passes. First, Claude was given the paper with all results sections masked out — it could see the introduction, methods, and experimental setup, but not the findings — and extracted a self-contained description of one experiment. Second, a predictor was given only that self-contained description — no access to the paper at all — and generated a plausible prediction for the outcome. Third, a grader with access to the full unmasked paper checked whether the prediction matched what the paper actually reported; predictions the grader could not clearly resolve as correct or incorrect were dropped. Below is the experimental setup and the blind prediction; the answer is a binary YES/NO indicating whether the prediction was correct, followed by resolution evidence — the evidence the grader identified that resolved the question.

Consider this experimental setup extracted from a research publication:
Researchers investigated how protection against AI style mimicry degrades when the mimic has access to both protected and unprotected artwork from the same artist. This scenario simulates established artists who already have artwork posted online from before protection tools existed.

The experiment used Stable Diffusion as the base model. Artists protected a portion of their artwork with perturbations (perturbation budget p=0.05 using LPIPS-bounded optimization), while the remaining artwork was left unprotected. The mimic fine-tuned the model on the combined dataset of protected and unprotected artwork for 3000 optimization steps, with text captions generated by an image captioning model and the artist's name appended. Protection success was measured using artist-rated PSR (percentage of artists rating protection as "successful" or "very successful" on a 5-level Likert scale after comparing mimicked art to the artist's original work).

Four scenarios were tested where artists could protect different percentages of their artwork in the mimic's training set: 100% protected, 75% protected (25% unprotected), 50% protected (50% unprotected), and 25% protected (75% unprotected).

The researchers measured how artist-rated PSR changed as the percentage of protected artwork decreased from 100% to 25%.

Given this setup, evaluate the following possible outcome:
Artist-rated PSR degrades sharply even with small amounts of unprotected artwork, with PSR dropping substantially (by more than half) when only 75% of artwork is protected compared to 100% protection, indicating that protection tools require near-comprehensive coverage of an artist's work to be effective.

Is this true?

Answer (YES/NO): NO